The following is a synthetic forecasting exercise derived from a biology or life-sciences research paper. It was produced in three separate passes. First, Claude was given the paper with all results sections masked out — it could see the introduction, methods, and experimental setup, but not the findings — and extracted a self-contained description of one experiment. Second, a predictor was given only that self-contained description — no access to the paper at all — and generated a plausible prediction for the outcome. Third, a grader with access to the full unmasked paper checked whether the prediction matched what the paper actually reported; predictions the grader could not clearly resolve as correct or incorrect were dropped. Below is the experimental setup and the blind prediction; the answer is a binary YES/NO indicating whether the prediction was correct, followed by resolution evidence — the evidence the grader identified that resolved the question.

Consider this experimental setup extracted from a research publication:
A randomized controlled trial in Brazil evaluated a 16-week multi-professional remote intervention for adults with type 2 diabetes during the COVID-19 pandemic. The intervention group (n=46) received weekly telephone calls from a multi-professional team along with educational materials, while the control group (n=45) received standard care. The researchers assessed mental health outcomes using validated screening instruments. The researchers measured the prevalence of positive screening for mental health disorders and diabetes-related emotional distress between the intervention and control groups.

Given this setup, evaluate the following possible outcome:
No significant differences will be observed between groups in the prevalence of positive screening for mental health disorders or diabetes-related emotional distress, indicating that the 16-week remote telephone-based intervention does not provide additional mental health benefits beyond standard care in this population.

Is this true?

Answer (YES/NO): NO